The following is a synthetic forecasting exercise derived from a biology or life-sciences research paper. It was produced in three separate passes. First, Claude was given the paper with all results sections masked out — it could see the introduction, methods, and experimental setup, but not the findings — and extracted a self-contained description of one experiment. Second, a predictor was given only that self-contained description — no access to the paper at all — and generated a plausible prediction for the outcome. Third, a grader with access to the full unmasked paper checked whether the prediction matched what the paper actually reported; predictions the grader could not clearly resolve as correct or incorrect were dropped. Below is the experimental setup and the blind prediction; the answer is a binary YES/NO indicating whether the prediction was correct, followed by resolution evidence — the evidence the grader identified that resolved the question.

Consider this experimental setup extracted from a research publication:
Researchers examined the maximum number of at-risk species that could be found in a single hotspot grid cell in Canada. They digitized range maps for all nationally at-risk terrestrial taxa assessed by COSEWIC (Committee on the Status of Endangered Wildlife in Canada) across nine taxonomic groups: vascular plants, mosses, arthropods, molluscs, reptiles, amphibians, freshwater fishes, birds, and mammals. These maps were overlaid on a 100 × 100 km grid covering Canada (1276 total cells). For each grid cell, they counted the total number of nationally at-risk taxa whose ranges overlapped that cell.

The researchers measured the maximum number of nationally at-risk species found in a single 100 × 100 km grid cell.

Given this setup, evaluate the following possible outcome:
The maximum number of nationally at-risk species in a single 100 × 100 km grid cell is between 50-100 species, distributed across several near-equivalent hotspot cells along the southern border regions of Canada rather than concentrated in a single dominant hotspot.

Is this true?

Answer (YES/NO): NO